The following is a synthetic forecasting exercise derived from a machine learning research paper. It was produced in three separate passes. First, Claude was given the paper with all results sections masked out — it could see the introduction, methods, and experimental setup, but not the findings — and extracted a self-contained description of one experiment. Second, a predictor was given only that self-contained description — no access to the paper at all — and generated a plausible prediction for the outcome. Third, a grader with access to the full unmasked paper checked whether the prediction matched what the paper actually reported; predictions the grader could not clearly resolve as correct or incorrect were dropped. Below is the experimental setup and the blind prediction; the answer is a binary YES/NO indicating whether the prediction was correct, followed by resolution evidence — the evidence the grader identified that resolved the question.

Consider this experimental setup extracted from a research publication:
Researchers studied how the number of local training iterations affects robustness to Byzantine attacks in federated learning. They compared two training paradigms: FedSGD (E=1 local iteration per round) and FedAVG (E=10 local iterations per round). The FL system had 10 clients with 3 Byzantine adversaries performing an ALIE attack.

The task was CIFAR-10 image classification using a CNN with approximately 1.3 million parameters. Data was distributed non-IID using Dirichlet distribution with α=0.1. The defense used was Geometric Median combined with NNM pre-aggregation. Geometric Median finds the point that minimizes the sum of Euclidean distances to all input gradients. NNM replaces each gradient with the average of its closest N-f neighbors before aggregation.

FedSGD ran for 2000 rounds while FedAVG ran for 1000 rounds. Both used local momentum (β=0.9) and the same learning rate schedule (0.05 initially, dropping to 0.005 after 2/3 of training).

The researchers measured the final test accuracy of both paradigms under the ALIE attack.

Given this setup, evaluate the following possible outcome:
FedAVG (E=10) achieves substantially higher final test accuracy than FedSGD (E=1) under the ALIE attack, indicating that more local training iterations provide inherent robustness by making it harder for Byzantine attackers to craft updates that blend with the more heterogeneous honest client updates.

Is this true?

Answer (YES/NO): NO